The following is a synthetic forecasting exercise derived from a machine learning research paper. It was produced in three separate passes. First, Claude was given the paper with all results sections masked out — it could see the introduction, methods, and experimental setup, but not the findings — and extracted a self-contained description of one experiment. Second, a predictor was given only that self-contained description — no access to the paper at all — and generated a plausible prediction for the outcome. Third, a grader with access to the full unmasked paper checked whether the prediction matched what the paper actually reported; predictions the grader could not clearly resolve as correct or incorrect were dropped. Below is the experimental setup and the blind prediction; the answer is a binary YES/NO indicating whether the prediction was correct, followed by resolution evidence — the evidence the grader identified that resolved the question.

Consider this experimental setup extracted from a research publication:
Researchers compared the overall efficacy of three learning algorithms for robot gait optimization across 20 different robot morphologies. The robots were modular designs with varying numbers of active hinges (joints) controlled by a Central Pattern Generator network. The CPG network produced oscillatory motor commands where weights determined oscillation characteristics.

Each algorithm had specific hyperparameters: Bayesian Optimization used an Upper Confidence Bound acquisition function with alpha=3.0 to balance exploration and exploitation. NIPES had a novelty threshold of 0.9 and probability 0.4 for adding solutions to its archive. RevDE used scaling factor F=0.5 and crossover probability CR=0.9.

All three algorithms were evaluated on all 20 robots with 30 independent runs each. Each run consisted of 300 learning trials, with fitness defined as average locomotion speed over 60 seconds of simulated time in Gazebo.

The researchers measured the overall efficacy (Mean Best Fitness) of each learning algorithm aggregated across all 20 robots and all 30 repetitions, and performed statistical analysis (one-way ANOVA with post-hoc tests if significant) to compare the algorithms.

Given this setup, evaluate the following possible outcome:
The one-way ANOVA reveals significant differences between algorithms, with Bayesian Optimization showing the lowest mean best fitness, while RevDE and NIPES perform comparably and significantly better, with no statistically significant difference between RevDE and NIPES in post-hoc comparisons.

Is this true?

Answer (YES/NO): NO